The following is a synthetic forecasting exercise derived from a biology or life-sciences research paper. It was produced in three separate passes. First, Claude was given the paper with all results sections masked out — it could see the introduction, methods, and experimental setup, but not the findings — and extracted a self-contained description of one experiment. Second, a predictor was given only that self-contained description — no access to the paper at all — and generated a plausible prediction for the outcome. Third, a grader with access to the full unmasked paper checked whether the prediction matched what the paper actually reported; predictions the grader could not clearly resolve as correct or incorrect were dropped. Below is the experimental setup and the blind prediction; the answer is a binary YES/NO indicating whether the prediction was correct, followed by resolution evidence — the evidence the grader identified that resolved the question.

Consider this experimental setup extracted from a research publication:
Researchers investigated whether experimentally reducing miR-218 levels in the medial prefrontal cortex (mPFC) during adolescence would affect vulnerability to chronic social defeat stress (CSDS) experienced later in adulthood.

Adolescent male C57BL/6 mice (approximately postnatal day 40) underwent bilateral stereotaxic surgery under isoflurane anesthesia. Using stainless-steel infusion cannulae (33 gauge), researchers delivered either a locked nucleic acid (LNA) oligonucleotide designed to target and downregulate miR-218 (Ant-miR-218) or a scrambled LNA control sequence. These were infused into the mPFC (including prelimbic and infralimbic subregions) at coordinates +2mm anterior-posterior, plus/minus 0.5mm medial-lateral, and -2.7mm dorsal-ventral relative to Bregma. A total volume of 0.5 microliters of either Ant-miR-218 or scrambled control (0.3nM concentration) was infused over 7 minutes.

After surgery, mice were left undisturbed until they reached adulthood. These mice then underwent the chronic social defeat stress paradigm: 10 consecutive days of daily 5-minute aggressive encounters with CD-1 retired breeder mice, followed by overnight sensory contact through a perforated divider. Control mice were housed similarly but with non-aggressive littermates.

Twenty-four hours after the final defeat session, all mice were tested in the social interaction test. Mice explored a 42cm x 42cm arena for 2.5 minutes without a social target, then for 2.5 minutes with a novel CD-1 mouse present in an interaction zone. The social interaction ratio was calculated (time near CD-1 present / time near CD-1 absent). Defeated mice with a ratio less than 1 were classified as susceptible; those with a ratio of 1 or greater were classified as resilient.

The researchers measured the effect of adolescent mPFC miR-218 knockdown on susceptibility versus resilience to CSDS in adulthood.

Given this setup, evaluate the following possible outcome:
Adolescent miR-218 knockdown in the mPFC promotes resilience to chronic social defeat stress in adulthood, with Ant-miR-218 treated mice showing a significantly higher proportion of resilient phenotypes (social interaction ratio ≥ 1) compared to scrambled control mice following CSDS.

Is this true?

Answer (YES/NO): YES